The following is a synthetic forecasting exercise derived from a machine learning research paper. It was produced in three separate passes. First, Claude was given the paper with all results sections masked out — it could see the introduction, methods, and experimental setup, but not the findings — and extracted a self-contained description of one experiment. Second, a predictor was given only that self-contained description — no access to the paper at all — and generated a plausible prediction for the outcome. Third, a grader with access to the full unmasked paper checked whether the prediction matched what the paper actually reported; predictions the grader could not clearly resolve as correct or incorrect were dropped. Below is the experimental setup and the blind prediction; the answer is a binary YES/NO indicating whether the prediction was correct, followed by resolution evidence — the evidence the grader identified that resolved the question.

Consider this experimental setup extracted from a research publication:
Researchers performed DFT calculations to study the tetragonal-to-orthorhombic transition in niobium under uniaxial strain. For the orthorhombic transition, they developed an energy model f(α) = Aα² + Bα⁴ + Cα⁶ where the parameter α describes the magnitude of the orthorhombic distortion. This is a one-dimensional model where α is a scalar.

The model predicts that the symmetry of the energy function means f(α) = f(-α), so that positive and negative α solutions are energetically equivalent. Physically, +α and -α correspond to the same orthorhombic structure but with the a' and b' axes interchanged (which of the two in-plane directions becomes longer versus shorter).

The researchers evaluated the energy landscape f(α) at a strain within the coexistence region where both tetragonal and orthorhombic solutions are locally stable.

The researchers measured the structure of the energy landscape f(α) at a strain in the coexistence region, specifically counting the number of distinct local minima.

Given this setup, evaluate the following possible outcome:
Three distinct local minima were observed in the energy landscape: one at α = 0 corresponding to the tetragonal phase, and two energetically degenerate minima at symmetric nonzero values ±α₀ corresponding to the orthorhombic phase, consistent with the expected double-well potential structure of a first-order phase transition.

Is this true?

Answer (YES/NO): NO